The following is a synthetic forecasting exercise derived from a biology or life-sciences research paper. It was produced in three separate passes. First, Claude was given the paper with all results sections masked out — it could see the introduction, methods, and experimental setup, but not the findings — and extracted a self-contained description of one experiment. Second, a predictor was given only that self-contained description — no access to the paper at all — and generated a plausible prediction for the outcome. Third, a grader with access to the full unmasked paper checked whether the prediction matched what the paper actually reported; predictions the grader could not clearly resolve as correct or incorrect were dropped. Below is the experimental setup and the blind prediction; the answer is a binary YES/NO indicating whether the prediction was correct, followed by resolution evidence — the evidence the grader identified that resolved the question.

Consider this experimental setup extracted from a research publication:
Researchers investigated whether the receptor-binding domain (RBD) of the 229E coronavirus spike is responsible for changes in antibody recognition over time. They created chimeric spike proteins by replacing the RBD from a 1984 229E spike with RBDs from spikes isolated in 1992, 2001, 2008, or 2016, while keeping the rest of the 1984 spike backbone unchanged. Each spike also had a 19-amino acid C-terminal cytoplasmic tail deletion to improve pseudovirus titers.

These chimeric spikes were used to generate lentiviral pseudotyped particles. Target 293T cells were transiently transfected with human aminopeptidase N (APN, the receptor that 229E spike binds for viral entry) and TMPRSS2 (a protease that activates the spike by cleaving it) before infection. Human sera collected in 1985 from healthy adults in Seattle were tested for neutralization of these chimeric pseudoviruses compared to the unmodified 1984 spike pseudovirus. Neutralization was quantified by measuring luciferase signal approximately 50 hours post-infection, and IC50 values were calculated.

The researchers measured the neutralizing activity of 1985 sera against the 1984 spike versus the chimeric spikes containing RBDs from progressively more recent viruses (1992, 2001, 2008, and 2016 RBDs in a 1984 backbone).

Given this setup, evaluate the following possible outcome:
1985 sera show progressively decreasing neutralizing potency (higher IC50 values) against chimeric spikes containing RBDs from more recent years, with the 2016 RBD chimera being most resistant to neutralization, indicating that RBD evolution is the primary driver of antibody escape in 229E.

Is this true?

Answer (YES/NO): NO